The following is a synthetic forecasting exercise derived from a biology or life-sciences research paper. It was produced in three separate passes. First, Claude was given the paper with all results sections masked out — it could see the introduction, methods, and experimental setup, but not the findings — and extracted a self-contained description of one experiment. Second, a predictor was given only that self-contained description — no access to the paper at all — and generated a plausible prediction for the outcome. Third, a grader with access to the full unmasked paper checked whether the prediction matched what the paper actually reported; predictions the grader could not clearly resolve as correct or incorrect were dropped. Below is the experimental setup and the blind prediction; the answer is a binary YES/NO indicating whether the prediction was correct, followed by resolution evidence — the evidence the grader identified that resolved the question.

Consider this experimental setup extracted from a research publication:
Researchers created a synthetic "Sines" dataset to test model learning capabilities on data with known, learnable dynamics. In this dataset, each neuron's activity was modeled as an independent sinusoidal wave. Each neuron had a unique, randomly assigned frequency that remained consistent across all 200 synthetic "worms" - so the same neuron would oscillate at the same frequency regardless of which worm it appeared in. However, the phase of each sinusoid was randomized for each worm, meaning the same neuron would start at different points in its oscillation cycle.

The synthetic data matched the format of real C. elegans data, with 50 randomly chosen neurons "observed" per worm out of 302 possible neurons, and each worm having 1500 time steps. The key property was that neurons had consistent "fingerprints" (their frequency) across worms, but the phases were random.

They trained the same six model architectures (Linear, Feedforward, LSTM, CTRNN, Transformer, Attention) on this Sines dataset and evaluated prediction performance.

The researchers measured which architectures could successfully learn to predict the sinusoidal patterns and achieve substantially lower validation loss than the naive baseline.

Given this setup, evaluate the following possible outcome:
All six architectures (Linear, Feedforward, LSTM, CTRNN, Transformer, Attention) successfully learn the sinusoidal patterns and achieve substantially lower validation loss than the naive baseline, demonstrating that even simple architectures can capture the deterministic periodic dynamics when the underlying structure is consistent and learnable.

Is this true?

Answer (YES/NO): NO